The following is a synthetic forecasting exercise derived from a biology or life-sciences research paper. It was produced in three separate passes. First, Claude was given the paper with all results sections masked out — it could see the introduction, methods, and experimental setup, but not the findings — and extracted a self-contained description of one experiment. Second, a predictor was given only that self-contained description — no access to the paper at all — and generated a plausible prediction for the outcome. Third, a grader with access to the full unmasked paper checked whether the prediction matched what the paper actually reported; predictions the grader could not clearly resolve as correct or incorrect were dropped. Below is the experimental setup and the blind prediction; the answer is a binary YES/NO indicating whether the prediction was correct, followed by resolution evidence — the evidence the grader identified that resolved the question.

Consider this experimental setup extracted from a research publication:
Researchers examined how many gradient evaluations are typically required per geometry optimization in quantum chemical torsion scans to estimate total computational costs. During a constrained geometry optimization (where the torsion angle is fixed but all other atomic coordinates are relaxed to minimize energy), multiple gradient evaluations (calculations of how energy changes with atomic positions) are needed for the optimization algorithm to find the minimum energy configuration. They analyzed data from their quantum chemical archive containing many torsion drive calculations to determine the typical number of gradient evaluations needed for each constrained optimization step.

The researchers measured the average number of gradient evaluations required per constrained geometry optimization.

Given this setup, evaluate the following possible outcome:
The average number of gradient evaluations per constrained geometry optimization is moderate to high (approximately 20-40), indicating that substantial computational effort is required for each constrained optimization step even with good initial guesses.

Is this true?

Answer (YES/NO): YES